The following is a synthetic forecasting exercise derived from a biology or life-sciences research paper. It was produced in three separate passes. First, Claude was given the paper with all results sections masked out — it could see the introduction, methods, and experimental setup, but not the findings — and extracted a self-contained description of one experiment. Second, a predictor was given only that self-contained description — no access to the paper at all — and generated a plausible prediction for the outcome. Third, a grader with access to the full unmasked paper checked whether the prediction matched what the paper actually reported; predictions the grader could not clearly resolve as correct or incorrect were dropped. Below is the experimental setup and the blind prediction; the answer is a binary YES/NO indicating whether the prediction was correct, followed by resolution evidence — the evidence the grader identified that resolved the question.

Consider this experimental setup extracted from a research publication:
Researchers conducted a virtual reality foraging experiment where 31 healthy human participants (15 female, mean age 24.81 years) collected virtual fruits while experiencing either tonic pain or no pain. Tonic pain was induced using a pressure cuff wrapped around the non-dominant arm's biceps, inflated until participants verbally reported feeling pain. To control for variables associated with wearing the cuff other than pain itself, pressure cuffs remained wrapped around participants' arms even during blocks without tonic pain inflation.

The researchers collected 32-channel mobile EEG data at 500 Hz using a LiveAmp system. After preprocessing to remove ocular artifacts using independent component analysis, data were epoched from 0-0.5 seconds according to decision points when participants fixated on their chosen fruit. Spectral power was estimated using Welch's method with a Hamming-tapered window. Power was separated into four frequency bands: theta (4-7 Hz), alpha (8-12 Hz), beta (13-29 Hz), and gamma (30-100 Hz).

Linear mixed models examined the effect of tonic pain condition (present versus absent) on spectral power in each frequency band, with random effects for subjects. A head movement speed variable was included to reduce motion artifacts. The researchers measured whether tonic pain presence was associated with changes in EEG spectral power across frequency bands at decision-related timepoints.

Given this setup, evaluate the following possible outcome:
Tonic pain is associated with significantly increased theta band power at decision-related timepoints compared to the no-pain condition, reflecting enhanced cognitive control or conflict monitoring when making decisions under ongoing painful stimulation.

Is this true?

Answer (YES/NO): NO